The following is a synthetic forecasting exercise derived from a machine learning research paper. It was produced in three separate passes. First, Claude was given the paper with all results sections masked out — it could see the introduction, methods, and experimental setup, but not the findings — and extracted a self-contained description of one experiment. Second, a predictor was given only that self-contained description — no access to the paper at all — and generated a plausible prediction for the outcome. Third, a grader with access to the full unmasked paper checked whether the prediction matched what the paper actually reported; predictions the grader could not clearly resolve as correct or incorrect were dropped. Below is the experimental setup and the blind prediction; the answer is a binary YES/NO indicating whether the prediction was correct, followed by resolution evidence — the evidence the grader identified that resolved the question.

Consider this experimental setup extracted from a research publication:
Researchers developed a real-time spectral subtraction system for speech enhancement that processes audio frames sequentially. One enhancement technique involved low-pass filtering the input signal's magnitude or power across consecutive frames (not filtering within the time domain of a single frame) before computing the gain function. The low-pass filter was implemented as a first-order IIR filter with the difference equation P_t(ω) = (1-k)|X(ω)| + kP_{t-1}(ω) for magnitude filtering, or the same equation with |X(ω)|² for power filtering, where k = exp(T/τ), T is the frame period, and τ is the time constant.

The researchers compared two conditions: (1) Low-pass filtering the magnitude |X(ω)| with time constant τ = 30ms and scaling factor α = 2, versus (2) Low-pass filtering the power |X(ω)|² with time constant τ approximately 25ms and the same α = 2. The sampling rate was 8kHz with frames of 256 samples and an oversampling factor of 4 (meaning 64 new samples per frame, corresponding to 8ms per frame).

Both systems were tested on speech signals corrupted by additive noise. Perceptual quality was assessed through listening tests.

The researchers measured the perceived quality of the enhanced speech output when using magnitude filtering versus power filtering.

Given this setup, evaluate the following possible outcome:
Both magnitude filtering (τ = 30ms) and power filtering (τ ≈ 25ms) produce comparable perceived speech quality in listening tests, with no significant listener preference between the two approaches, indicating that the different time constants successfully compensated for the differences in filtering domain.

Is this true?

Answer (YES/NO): NO